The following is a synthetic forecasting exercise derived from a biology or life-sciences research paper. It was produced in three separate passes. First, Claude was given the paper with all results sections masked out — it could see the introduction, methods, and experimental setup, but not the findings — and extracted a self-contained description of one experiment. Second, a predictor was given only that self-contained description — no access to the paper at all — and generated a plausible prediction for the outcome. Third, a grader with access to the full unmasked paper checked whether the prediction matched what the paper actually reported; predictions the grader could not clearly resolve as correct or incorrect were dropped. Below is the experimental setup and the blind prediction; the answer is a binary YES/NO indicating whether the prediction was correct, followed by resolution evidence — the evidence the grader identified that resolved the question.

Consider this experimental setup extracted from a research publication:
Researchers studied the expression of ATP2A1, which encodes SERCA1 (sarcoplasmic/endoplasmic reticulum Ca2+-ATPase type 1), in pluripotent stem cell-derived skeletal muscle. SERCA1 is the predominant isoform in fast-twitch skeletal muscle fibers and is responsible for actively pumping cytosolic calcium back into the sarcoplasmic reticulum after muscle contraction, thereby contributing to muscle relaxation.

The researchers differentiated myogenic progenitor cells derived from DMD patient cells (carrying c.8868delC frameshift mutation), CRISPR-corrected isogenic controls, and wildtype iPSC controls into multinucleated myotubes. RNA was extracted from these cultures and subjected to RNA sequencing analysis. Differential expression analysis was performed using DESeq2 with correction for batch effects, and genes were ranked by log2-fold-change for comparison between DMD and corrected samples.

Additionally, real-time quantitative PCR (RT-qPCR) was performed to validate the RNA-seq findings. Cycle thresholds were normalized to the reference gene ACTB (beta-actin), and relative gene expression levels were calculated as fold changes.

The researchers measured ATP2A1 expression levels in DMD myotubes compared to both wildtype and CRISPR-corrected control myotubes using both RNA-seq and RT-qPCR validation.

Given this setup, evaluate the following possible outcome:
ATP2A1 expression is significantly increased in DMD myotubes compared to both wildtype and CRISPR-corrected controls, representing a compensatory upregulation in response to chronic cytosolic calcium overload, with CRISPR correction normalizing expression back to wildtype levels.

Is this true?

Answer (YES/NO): NO